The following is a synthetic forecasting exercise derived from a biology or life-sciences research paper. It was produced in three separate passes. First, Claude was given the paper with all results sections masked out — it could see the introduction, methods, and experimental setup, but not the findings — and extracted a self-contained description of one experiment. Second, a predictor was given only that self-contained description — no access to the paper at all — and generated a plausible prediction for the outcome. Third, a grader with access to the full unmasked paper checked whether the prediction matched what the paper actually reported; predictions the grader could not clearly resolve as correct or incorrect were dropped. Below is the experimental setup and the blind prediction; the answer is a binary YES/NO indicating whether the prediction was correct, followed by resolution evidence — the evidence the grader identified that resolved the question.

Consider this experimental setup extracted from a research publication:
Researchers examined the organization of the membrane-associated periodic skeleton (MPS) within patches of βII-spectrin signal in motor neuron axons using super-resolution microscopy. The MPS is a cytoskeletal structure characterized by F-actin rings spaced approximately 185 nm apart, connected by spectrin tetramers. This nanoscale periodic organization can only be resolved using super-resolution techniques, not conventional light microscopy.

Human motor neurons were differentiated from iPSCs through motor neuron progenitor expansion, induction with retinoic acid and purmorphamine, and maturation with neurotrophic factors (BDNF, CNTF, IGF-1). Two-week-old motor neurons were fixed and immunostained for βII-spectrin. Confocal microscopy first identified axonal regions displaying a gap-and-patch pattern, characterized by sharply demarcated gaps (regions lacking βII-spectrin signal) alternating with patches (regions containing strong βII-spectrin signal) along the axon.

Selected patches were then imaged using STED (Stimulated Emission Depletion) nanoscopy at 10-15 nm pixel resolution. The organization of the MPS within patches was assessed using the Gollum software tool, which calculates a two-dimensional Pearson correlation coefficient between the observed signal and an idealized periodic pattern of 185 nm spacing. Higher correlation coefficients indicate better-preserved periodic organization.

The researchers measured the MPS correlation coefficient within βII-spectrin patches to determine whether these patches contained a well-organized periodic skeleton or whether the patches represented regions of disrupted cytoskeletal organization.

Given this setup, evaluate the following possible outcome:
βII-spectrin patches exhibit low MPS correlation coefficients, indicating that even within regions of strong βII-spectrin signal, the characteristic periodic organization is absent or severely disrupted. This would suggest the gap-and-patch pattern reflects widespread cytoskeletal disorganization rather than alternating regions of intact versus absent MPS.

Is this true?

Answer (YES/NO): NO